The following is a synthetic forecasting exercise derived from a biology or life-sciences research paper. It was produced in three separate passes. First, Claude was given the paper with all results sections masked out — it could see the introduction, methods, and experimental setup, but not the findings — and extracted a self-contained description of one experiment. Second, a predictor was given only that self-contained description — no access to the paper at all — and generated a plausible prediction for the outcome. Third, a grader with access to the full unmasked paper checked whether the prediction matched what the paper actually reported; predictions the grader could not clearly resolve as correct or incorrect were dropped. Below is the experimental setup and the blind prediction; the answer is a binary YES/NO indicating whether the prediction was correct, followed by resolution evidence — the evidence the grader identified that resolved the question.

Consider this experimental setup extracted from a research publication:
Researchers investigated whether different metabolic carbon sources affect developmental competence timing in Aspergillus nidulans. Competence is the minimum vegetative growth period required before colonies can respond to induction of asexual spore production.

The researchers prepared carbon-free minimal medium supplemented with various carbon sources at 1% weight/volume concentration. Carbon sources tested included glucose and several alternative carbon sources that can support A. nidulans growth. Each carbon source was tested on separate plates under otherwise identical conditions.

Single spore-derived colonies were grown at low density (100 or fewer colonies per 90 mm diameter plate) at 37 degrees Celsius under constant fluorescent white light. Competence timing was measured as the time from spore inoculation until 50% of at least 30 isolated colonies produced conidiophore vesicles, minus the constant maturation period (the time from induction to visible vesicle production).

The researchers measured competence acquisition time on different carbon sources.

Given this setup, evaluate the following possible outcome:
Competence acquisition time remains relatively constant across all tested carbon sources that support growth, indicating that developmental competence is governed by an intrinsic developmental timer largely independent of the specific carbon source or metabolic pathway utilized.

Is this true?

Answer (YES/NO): NO